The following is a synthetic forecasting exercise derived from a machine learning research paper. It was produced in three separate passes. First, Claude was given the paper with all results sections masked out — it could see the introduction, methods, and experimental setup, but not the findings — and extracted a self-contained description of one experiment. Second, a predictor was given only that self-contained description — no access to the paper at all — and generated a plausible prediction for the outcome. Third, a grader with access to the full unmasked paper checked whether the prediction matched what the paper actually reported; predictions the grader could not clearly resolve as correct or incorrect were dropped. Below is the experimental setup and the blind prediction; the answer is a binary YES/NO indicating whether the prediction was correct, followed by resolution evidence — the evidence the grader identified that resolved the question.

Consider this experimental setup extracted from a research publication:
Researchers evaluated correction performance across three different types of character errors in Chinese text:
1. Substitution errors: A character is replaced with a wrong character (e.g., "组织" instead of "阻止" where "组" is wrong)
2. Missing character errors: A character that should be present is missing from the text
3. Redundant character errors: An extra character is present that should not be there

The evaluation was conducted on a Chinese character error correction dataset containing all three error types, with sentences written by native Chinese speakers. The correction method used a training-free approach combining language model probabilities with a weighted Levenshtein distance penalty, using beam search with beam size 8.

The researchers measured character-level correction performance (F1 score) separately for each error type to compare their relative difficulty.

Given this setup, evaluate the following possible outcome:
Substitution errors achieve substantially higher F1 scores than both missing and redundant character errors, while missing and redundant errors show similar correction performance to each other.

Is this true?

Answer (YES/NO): NO